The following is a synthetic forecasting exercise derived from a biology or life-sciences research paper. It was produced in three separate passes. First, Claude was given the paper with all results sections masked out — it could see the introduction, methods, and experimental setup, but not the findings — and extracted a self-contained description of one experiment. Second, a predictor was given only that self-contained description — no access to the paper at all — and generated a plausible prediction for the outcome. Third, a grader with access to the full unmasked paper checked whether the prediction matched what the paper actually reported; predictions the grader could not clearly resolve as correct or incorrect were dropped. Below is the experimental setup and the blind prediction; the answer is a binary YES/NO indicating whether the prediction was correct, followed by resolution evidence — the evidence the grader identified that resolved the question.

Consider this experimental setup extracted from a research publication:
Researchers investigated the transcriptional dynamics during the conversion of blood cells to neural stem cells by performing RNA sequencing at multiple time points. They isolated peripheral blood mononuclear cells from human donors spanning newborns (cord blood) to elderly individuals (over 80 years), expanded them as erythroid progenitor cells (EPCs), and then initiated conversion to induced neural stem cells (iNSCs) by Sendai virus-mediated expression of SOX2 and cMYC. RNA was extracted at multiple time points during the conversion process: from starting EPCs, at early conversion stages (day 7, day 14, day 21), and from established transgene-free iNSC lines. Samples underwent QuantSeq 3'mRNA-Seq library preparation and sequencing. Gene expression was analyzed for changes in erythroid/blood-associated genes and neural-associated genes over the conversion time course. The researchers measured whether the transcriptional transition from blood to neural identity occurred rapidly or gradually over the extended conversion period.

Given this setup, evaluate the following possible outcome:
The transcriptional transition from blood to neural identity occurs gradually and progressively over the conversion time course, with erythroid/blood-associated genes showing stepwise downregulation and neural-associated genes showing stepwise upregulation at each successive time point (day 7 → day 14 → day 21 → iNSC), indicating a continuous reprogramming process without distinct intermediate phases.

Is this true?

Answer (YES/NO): NO